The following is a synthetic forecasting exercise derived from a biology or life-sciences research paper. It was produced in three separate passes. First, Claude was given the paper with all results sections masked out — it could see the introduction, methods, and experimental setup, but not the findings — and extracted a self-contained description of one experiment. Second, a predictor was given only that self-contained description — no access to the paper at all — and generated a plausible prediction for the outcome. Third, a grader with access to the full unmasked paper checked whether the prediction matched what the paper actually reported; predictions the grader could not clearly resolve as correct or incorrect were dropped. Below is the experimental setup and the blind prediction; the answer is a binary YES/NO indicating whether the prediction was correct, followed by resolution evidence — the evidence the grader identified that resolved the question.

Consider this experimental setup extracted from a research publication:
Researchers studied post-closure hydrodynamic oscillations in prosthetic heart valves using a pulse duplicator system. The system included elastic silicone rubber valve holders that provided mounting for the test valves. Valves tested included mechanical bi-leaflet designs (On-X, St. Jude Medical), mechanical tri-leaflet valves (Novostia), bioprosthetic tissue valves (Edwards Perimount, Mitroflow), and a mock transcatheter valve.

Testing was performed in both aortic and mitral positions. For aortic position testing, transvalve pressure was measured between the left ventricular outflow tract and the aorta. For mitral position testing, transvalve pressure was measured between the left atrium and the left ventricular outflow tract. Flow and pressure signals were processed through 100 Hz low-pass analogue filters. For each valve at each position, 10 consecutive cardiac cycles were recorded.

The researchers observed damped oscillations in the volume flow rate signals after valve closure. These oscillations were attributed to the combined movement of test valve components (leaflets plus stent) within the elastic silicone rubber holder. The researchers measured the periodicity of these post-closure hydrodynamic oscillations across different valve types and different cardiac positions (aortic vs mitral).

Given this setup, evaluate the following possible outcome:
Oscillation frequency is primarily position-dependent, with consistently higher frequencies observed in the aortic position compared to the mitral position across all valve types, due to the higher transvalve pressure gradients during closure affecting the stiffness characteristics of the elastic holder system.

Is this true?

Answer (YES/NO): NO